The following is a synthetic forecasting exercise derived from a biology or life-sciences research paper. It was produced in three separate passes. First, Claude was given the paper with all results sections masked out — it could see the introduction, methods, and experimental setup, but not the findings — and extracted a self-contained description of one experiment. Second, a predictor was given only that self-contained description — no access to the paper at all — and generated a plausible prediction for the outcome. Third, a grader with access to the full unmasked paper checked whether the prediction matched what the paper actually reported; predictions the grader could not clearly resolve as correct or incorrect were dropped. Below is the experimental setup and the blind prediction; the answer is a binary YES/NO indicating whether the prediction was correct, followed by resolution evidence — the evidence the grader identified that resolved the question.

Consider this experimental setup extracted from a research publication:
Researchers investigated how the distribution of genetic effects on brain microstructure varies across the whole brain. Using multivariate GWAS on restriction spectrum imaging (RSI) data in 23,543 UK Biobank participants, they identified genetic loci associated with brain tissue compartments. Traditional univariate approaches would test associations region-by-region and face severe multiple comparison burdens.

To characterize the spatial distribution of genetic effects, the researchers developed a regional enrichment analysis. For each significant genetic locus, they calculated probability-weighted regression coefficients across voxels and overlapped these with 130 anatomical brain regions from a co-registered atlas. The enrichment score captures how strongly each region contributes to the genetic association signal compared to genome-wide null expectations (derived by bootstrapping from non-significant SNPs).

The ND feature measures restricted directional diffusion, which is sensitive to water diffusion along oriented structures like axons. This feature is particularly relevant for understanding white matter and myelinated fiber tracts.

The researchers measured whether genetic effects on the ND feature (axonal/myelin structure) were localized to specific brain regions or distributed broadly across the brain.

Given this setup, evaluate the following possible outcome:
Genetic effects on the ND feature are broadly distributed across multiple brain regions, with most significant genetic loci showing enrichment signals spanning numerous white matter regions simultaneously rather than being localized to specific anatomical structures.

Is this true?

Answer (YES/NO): NO